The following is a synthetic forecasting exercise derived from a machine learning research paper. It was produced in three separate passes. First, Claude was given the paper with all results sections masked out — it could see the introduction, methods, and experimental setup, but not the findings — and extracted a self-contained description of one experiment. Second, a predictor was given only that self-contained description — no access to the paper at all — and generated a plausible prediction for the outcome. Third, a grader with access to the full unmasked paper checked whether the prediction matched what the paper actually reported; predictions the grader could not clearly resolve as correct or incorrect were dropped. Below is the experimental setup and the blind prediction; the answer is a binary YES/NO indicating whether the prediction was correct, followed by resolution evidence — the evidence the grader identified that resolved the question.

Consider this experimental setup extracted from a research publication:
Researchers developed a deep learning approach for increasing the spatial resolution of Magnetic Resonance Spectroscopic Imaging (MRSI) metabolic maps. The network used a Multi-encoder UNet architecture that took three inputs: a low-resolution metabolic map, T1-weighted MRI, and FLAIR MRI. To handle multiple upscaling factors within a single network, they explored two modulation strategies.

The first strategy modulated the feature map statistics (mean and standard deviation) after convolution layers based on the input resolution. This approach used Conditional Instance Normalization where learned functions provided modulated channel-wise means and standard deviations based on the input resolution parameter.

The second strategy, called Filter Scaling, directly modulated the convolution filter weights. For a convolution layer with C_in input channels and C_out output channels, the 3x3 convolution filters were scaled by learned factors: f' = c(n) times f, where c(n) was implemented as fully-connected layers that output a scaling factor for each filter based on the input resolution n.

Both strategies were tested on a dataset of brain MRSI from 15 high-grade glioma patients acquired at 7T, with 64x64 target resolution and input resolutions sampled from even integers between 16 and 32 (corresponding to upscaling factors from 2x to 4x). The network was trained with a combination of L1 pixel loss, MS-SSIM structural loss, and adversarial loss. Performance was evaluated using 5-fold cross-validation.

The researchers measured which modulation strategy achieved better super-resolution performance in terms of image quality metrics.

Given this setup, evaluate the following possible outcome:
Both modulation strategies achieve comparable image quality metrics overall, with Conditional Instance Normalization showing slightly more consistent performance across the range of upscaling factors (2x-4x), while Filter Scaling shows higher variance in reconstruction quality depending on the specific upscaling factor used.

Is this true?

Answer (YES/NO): NO